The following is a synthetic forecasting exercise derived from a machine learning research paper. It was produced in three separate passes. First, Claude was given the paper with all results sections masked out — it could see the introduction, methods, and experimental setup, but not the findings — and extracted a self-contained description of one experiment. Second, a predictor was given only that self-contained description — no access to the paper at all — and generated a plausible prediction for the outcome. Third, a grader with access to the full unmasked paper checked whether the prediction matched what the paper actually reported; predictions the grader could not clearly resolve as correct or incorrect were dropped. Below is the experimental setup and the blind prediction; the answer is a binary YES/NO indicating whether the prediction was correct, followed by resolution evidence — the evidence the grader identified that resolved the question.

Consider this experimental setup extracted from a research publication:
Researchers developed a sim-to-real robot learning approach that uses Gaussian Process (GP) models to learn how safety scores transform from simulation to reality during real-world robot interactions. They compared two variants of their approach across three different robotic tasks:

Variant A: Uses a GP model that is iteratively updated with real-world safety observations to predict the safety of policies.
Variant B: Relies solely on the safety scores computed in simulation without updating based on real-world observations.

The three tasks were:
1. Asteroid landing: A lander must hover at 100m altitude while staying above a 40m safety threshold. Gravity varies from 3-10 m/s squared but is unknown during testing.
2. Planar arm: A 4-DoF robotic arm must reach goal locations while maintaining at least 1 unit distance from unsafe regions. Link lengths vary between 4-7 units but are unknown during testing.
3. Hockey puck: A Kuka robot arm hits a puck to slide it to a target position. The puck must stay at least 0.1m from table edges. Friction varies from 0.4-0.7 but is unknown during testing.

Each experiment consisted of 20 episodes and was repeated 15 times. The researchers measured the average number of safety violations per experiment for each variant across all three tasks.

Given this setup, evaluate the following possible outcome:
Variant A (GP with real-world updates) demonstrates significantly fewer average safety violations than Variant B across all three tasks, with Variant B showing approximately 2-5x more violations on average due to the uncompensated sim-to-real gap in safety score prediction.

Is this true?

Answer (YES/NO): NO